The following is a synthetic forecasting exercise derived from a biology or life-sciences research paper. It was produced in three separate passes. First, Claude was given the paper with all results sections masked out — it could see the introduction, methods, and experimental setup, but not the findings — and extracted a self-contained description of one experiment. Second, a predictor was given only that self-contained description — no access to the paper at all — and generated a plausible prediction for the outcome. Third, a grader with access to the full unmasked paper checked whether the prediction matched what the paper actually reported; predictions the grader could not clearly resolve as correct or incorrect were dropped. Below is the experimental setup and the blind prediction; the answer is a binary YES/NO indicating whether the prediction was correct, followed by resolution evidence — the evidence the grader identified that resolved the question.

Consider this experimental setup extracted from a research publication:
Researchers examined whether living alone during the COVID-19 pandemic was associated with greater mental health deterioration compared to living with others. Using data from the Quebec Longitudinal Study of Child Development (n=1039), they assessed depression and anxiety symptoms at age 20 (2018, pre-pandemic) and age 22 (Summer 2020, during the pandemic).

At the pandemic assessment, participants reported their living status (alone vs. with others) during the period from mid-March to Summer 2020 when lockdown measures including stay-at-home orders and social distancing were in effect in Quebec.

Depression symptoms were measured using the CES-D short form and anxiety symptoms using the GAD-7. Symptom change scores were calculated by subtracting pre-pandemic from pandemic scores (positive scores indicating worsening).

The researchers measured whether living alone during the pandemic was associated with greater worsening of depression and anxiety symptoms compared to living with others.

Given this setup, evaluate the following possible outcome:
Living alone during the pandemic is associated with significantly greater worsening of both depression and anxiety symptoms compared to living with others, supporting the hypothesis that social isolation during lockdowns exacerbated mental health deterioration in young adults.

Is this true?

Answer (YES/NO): NO